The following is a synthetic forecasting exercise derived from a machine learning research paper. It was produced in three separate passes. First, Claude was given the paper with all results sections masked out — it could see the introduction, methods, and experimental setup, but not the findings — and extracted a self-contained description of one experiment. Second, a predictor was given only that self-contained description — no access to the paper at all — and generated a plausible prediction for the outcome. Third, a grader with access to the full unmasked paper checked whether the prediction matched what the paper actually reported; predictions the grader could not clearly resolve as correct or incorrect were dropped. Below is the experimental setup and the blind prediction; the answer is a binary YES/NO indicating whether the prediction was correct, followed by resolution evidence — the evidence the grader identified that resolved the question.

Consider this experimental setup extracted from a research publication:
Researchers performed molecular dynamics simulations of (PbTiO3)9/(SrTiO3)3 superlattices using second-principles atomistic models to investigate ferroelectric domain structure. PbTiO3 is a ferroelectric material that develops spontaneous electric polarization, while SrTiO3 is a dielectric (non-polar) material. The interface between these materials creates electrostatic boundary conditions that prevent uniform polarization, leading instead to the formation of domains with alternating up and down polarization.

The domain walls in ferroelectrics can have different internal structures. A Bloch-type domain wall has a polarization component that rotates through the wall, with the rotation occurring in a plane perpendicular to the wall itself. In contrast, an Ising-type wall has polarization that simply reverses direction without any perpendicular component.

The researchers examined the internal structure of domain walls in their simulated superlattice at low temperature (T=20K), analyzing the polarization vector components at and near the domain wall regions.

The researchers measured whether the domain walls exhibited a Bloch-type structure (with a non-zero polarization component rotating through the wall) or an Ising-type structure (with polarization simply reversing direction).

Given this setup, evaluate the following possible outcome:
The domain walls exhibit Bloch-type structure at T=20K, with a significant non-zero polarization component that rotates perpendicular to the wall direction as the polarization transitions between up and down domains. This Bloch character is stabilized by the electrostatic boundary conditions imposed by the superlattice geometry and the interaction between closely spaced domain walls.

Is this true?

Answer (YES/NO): YES